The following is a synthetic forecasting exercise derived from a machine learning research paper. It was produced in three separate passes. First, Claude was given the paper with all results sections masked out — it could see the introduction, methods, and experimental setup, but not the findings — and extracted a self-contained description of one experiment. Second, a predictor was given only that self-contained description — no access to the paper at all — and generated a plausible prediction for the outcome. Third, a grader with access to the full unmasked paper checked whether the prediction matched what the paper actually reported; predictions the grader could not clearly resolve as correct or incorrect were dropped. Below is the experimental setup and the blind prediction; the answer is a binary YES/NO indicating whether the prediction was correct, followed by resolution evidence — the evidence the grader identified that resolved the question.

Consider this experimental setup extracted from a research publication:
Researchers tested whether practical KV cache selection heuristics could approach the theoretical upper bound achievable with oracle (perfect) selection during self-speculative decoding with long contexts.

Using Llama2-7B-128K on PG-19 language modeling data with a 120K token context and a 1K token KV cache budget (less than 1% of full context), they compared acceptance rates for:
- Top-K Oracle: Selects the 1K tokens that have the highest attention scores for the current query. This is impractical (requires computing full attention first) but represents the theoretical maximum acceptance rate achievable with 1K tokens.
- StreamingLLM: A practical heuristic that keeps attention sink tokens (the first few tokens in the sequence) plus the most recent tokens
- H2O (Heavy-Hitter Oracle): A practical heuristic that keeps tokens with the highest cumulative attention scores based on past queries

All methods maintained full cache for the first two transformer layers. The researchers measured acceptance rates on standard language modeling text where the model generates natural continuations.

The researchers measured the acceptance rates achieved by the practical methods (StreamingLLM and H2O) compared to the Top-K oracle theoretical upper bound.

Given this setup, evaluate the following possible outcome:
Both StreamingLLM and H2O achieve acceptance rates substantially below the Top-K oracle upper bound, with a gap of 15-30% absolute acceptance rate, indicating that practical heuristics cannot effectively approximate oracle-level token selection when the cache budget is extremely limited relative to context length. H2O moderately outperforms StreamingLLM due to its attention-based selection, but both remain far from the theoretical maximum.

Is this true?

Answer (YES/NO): NO